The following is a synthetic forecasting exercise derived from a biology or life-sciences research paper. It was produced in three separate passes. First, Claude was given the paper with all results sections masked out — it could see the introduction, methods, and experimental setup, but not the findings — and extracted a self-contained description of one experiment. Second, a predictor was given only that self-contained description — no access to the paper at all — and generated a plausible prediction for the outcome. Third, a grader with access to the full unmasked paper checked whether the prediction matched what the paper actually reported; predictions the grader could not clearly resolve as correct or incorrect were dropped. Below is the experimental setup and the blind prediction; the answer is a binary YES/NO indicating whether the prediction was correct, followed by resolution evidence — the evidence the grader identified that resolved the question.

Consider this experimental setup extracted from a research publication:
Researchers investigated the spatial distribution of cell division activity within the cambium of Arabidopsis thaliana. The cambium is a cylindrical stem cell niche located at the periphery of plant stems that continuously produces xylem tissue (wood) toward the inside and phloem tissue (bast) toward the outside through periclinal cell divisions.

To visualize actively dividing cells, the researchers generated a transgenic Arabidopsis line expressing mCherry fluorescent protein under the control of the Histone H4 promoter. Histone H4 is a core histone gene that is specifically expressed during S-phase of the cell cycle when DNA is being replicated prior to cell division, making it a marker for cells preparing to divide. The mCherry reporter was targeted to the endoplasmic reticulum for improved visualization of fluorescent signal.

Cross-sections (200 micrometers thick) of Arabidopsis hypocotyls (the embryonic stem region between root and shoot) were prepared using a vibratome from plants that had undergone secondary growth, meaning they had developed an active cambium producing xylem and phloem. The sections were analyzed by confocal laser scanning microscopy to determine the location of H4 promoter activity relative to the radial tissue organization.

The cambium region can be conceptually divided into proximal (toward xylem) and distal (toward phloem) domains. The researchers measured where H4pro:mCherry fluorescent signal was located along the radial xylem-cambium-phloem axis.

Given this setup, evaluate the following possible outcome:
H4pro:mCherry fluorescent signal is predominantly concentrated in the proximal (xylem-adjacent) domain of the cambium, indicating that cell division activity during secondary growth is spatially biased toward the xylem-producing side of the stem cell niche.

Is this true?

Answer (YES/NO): NO